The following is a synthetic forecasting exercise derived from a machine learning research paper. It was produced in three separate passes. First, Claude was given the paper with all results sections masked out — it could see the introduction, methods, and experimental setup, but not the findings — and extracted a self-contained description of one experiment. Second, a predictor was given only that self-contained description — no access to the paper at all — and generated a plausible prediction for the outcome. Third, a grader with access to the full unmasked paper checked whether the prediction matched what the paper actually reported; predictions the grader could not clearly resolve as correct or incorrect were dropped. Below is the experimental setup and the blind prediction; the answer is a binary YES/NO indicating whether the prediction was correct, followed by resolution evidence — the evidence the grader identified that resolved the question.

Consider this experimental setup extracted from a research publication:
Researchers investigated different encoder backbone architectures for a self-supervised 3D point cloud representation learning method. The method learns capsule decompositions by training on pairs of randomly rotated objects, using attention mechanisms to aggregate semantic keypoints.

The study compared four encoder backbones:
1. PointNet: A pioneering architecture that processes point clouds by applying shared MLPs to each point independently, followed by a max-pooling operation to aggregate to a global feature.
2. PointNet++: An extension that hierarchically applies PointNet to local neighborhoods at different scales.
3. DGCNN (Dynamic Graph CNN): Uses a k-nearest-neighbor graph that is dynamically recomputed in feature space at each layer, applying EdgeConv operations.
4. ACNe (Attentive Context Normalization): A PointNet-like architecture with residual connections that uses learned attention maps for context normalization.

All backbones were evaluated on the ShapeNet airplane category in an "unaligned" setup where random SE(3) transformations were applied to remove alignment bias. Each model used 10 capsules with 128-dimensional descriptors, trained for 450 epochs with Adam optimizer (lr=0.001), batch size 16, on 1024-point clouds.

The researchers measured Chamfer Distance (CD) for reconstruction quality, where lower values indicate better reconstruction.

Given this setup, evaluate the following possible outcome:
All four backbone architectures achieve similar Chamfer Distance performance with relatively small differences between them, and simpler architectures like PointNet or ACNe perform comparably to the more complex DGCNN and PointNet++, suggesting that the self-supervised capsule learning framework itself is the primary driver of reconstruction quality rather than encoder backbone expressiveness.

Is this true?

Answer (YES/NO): NO